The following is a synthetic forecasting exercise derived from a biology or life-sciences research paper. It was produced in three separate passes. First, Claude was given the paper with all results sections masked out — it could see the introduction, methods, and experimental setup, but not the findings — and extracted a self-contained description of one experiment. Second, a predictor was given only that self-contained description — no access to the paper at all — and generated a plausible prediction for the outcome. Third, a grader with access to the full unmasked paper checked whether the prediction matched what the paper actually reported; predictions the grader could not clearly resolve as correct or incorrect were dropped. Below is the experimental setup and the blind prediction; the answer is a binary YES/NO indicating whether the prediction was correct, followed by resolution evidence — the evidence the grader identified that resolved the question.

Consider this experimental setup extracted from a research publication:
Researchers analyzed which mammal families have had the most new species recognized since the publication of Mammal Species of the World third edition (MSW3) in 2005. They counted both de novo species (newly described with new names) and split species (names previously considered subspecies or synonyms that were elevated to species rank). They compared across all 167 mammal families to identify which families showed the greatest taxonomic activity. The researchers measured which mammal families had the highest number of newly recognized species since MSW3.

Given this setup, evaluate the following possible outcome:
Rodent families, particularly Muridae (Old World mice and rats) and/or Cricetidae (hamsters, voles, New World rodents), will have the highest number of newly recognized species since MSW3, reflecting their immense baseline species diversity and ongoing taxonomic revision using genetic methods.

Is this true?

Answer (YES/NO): YES